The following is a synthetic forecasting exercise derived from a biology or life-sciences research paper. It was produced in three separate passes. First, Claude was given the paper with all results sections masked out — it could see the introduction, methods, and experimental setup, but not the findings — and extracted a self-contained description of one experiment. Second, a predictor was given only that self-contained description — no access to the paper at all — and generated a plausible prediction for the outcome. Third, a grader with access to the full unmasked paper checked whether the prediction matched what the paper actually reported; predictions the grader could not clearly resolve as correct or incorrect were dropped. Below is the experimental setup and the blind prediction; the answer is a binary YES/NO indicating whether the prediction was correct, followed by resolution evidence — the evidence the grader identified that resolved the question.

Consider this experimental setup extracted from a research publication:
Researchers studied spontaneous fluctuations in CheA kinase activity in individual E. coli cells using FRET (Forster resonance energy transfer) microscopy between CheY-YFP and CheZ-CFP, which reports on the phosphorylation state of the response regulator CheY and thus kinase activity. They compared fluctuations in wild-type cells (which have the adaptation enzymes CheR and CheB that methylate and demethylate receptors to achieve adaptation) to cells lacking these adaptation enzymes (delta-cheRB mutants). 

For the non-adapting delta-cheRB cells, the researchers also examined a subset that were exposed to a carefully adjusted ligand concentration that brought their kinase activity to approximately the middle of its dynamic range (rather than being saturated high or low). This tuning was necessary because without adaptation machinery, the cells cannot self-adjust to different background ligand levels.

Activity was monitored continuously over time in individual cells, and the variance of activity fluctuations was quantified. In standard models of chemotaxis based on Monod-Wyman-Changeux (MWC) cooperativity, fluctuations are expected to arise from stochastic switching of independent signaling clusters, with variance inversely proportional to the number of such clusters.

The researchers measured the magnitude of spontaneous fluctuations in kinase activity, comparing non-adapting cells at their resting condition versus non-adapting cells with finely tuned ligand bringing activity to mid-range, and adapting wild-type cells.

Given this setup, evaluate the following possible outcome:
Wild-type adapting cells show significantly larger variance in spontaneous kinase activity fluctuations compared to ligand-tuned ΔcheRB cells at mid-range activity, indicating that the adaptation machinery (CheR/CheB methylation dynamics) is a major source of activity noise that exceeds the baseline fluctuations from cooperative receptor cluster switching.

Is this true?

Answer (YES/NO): NO